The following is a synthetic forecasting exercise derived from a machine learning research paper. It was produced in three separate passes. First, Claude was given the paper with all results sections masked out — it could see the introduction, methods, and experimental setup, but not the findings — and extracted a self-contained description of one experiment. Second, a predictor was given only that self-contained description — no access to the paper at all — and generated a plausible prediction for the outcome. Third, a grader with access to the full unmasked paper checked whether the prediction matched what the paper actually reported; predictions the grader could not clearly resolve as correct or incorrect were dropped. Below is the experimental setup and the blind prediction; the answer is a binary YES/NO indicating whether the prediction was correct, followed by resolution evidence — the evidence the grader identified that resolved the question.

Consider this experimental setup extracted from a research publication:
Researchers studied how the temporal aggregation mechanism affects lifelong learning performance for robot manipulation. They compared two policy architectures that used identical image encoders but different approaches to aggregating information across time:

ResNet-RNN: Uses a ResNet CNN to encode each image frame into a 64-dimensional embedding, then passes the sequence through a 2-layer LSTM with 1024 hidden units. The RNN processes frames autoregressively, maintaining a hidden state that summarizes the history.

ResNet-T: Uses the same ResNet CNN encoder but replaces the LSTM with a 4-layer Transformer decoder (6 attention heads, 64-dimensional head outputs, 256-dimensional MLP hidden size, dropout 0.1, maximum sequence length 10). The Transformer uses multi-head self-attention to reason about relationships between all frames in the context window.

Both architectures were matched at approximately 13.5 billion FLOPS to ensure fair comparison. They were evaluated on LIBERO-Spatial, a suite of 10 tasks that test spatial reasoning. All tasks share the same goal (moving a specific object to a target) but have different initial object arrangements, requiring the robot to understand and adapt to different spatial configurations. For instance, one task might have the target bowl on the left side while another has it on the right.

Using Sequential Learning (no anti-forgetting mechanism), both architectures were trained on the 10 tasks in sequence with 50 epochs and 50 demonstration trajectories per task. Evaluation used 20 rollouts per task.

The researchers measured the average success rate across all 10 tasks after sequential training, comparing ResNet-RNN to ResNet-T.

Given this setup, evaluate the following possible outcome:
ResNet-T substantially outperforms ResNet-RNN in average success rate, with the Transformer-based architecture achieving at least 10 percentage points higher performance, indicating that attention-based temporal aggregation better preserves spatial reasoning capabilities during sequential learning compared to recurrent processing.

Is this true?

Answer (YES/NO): YES